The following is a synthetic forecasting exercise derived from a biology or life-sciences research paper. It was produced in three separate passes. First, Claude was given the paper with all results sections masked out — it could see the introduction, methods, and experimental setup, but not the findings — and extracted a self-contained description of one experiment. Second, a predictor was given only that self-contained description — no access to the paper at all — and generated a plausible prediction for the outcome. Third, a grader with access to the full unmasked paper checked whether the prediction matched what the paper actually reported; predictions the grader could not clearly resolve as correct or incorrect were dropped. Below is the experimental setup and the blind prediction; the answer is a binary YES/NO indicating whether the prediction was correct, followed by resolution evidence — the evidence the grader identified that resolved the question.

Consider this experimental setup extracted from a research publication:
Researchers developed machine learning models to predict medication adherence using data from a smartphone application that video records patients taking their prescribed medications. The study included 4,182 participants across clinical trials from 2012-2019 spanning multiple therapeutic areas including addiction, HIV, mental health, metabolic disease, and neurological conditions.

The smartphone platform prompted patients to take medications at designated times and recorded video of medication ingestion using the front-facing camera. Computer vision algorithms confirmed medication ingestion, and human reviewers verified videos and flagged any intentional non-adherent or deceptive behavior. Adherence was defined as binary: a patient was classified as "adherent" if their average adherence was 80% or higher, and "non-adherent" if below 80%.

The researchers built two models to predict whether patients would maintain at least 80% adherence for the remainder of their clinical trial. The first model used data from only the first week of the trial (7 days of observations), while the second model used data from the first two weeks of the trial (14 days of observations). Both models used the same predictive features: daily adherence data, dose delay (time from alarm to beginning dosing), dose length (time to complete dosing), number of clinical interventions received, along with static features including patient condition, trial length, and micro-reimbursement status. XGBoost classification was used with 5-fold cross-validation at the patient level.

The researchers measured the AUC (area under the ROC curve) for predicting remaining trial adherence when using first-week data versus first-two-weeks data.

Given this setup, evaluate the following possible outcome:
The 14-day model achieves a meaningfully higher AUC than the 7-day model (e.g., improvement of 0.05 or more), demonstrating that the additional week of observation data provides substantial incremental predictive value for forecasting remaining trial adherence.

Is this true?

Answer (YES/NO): NO